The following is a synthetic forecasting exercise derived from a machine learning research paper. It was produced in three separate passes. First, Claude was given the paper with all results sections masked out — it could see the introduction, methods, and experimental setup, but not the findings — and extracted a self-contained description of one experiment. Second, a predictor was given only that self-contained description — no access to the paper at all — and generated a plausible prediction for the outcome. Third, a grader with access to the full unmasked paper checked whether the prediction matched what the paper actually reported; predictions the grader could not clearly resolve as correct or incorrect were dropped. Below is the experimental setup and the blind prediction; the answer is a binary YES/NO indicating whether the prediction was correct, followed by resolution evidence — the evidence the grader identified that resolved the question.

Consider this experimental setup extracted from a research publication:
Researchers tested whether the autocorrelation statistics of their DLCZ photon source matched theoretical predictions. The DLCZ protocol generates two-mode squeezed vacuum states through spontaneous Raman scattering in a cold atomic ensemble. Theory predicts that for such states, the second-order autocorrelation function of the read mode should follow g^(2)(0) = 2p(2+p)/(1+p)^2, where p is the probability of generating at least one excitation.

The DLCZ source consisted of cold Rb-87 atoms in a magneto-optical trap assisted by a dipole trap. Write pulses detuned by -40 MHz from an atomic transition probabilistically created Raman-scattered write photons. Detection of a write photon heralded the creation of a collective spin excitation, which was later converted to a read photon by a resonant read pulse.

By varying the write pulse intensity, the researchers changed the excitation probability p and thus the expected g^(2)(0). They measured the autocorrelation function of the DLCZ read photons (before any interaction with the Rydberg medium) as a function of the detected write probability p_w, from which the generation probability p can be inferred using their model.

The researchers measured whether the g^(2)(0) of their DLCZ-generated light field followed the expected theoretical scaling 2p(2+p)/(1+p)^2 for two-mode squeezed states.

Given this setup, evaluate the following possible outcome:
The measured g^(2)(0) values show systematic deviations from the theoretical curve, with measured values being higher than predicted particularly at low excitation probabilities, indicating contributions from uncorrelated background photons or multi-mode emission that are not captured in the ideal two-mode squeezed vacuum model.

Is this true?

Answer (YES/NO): NO